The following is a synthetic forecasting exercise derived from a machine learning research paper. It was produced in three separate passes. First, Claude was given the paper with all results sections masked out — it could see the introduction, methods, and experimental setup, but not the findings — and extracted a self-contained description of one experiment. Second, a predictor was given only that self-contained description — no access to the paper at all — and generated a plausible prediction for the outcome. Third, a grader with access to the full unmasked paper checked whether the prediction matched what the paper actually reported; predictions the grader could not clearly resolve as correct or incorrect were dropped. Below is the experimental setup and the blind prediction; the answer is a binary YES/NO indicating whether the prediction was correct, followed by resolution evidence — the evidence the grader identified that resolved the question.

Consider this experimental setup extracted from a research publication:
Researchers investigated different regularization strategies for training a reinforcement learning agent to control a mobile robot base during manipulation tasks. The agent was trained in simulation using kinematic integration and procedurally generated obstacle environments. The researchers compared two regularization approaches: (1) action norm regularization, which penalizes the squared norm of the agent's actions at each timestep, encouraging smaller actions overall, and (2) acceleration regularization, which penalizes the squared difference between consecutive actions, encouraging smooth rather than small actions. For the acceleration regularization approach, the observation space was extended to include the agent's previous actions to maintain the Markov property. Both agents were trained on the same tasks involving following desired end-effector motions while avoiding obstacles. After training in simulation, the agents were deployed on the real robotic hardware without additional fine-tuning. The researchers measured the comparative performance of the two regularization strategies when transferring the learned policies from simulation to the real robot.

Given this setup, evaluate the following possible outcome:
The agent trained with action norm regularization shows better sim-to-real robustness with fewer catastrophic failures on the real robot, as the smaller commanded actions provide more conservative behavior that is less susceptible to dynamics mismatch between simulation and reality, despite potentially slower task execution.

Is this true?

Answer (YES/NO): NO